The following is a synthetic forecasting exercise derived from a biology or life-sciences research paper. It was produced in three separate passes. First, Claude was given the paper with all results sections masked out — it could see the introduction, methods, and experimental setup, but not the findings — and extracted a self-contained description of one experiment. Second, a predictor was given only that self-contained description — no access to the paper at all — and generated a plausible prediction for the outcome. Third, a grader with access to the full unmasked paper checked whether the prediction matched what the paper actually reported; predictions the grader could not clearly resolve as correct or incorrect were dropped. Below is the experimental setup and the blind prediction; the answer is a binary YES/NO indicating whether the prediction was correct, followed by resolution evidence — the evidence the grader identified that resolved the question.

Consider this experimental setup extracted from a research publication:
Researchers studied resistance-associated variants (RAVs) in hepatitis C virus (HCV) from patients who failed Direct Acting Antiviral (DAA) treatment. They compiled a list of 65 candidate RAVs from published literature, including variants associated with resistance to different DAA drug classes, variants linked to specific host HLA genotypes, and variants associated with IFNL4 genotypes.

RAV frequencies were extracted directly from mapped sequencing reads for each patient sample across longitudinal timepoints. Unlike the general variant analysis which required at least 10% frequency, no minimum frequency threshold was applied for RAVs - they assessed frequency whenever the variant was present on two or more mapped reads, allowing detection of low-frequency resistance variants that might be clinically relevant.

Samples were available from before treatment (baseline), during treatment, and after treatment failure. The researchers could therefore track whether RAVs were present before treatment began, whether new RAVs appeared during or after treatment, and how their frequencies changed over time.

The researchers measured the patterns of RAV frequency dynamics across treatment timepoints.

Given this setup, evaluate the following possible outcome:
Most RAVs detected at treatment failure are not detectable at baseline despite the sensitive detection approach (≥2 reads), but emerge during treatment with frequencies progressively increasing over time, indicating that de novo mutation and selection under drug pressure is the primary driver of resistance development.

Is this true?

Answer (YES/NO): NO